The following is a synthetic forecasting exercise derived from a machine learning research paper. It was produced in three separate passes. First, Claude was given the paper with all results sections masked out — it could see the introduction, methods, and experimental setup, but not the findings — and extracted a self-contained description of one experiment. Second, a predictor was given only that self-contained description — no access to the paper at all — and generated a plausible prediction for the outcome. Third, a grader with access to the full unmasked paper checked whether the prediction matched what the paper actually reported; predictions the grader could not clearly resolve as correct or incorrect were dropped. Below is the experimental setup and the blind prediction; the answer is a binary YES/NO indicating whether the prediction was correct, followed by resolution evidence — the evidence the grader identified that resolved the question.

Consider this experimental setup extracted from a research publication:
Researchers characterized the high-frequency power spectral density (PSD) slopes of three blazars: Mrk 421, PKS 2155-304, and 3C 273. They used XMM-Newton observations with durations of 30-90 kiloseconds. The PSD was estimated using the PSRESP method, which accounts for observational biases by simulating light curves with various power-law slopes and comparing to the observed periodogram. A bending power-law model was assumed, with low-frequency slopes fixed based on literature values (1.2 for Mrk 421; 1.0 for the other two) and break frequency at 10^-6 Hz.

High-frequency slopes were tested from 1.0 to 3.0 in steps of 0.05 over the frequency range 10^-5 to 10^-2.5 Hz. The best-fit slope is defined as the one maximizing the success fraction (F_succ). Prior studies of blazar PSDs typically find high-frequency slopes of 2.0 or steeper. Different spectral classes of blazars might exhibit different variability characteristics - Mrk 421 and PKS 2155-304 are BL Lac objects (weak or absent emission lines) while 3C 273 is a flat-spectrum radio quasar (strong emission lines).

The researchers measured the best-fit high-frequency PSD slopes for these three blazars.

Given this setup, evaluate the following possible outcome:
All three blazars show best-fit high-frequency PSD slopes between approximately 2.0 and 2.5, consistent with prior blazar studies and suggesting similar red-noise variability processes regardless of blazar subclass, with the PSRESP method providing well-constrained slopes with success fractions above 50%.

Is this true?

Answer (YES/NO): NO